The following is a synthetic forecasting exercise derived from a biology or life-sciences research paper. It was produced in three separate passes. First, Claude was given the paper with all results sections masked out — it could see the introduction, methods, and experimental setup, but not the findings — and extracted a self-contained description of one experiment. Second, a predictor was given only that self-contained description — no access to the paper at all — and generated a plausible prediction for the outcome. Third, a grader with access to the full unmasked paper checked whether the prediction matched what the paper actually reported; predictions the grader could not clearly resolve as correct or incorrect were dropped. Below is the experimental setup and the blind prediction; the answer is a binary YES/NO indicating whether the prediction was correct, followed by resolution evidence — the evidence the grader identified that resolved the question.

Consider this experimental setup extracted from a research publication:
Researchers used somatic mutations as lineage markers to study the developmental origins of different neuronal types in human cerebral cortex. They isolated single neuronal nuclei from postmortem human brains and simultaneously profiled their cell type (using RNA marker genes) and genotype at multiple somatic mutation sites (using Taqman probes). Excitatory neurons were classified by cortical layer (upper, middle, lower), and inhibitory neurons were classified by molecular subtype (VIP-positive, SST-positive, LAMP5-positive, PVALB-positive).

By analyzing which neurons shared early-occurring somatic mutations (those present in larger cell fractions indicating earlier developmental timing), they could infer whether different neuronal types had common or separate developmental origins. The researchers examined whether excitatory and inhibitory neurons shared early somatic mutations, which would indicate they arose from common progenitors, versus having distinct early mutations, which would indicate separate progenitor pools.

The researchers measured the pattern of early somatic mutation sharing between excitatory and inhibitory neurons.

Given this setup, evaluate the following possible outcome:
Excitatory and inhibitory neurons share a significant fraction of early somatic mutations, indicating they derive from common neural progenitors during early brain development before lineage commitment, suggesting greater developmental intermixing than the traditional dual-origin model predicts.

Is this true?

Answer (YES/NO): NO